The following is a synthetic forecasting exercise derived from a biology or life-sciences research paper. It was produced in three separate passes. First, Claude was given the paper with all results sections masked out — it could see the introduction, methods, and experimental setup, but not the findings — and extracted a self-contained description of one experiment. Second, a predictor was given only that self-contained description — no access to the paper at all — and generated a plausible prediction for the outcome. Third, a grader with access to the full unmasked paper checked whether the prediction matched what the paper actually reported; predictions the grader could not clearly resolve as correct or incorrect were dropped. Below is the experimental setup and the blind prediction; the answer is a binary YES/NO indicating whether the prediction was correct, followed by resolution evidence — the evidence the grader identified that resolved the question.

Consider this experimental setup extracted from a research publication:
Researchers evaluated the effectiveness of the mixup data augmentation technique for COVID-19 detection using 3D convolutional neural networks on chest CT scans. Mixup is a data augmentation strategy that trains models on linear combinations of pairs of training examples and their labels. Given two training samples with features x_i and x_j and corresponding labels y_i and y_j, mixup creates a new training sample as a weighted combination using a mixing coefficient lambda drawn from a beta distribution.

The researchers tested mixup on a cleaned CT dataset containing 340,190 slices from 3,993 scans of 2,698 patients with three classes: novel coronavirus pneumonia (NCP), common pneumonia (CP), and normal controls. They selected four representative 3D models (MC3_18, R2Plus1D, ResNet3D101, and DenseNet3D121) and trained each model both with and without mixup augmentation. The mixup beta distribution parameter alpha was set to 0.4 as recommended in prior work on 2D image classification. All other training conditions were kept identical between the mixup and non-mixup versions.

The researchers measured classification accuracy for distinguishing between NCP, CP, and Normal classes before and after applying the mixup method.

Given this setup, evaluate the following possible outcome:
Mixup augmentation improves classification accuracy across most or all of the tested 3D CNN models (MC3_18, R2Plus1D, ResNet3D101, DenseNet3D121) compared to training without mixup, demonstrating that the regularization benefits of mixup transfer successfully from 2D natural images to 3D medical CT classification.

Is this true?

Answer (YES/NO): YES